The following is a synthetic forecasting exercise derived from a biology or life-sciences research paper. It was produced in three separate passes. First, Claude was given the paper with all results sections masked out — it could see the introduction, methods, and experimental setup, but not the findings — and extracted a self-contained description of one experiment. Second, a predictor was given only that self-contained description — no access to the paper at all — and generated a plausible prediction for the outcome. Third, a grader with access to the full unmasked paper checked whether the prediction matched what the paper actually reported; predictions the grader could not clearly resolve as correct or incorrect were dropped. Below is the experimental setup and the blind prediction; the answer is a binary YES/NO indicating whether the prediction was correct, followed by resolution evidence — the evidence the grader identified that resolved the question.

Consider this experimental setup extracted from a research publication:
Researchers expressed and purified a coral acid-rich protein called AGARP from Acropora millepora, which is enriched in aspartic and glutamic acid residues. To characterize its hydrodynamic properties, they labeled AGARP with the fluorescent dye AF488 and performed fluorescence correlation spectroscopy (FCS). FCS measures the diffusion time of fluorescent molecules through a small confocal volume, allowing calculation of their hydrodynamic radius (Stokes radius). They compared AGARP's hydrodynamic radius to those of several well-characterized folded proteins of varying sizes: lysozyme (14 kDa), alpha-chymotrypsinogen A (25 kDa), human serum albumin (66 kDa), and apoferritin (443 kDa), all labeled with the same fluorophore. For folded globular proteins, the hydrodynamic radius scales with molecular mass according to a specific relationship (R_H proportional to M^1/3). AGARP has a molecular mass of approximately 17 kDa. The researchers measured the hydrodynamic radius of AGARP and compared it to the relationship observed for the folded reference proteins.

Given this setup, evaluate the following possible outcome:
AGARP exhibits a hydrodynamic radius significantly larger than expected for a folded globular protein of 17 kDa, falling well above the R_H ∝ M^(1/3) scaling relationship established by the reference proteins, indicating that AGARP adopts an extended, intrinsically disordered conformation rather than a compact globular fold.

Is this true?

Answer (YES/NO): YES